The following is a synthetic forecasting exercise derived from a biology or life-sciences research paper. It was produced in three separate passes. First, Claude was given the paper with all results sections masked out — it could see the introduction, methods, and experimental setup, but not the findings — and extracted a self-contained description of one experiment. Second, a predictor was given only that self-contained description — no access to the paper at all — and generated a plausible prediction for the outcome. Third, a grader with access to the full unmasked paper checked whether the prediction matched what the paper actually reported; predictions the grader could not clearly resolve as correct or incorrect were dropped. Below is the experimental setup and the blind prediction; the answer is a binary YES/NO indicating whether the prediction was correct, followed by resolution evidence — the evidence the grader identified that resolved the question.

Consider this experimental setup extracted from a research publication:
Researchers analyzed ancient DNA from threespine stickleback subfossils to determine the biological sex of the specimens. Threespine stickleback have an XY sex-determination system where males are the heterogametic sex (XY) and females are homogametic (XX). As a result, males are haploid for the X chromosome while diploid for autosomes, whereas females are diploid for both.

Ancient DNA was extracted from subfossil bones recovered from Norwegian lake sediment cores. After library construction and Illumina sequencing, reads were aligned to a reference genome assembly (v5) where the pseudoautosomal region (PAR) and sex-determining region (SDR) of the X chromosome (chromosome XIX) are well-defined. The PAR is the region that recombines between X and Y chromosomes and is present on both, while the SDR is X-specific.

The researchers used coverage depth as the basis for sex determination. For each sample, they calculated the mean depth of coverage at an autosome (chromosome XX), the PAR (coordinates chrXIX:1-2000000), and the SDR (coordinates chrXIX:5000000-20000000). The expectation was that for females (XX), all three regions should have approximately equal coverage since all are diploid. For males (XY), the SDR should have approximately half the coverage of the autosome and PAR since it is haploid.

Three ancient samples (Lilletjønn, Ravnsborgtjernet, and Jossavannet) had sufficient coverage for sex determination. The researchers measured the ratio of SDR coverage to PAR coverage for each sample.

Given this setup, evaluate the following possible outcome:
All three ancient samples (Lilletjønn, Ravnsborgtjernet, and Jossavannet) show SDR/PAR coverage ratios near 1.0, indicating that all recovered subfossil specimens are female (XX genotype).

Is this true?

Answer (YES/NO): NO